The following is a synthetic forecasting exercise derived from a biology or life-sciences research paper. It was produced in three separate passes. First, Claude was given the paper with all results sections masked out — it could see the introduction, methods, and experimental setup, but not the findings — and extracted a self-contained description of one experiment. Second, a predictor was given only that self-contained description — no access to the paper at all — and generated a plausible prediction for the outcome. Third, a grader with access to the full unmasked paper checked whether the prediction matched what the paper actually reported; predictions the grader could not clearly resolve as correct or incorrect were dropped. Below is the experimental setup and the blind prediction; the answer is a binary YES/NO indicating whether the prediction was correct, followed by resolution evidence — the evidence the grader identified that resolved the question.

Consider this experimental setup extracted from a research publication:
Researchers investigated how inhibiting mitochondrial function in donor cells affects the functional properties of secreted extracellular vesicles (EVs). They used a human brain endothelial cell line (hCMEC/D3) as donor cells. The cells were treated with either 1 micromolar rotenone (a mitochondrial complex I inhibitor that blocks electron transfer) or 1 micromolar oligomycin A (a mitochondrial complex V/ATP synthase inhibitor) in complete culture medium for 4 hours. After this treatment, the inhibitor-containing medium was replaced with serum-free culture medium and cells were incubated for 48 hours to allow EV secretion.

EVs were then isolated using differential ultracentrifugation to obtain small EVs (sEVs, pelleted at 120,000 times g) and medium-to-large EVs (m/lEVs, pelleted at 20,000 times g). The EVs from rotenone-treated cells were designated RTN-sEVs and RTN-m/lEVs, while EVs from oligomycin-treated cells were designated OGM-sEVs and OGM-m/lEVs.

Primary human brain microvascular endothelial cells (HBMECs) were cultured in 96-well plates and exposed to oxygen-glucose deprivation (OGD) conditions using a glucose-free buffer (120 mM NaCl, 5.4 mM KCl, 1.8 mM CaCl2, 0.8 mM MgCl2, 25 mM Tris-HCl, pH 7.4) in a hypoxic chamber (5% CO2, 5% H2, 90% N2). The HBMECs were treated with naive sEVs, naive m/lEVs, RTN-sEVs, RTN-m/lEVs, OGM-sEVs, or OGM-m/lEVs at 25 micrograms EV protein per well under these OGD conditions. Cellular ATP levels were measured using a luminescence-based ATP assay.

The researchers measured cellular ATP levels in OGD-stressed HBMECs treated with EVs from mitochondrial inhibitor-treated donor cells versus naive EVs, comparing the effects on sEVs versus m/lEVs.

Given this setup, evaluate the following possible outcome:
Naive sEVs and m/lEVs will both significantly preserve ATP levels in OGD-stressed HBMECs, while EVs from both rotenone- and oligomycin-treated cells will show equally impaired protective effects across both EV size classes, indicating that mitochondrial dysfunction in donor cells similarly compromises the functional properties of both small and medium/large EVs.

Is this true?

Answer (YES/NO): NO